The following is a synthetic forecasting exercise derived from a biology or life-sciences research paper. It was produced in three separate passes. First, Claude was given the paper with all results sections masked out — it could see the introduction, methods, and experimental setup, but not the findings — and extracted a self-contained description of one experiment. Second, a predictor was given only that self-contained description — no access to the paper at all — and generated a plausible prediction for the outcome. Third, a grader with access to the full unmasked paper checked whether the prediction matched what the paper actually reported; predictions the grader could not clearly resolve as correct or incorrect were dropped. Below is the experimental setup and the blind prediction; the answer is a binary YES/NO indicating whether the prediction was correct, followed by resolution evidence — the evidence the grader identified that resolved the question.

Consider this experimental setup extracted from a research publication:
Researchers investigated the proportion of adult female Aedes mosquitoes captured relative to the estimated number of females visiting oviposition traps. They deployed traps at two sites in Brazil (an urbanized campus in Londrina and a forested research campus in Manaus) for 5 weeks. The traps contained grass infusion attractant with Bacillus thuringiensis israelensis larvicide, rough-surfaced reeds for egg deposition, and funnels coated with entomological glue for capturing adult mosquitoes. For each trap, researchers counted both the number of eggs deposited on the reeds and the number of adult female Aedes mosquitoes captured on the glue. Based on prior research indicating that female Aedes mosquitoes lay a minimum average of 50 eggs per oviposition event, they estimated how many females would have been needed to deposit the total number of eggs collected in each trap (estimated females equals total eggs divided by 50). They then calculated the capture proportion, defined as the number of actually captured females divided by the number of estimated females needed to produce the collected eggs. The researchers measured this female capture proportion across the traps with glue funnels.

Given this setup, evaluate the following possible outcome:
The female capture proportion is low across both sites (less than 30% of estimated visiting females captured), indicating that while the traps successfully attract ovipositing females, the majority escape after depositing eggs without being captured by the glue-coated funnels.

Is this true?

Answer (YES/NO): NO